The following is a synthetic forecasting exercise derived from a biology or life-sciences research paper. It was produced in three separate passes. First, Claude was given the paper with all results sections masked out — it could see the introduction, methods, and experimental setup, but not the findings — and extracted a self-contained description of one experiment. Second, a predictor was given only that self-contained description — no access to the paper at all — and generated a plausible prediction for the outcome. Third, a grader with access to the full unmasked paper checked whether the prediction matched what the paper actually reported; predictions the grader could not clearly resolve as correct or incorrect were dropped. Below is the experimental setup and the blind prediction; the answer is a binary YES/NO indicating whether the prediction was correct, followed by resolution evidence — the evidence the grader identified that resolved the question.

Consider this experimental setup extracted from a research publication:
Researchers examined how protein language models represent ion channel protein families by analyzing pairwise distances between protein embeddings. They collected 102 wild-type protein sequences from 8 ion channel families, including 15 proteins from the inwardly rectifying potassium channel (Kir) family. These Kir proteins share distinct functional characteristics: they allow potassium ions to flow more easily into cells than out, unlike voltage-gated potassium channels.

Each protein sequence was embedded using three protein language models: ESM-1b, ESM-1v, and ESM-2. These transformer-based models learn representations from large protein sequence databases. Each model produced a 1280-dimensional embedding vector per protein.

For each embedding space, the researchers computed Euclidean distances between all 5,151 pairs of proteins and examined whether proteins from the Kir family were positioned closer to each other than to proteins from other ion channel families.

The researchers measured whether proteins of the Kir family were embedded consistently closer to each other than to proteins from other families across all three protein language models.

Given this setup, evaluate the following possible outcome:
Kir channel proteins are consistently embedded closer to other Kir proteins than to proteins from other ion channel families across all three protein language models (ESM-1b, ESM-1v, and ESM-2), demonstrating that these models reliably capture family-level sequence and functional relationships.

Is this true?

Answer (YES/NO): YES